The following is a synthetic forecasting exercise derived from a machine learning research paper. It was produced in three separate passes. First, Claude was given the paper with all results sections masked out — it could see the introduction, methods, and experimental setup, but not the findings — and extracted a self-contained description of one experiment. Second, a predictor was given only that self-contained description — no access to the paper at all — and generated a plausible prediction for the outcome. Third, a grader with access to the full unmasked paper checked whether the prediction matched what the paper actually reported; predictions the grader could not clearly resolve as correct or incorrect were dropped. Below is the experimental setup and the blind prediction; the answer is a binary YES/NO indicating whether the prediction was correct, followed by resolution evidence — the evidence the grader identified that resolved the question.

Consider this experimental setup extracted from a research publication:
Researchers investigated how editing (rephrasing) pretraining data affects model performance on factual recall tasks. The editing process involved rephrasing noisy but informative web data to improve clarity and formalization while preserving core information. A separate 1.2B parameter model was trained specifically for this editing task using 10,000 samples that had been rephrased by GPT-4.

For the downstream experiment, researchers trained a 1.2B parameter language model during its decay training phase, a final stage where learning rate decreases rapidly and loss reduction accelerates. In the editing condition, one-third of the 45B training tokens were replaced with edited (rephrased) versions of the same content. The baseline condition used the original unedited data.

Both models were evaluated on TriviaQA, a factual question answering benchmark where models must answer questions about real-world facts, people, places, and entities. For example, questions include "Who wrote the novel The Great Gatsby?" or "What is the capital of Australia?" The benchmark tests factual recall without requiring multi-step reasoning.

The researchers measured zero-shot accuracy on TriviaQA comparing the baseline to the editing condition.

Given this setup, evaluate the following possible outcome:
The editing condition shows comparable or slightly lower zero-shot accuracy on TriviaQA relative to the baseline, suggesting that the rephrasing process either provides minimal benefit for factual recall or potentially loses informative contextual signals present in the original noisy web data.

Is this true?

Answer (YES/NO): NO